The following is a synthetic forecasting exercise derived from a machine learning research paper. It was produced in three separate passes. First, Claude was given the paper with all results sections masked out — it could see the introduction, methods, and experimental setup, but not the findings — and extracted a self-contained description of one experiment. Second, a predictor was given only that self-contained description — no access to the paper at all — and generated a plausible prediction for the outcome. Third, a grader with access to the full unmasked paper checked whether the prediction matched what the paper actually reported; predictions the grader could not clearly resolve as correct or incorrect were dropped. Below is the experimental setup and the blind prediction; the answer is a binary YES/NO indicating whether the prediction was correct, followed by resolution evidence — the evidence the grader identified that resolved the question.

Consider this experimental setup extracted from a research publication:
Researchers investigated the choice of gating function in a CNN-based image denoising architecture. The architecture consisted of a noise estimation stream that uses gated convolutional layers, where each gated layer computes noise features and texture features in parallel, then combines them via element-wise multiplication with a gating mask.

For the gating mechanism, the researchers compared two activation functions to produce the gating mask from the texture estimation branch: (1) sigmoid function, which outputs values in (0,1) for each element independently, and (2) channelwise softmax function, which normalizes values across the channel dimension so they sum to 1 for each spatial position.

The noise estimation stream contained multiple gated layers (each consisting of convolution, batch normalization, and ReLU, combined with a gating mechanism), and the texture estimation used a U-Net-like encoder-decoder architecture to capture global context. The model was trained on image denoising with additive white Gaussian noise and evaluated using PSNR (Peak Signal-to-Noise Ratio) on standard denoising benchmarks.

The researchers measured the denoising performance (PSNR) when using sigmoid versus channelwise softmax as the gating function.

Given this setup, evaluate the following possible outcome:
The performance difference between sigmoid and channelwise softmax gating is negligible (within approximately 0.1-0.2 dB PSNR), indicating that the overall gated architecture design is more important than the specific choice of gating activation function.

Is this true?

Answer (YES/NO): NO